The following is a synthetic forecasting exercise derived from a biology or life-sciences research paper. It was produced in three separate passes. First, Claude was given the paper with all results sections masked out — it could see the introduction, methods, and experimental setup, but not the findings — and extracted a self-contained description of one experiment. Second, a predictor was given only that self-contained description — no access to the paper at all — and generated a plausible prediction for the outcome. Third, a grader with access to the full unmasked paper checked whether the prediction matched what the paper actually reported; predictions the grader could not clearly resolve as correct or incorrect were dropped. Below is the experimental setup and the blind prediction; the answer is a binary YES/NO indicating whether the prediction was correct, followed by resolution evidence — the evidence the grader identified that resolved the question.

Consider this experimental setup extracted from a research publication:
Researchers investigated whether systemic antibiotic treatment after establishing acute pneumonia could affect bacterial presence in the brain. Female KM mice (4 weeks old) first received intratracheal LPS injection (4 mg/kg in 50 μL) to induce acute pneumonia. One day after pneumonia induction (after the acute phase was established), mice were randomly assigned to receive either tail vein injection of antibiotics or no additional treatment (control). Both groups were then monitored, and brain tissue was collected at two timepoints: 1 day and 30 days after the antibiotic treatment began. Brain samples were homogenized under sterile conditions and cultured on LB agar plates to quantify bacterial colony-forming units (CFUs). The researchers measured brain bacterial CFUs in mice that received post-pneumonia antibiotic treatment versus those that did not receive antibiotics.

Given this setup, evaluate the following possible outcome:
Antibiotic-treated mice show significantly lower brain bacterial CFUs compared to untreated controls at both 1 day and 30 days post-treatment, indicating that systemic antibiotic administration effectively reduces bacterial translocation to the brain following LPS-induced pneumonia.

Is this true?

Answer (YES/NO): YES